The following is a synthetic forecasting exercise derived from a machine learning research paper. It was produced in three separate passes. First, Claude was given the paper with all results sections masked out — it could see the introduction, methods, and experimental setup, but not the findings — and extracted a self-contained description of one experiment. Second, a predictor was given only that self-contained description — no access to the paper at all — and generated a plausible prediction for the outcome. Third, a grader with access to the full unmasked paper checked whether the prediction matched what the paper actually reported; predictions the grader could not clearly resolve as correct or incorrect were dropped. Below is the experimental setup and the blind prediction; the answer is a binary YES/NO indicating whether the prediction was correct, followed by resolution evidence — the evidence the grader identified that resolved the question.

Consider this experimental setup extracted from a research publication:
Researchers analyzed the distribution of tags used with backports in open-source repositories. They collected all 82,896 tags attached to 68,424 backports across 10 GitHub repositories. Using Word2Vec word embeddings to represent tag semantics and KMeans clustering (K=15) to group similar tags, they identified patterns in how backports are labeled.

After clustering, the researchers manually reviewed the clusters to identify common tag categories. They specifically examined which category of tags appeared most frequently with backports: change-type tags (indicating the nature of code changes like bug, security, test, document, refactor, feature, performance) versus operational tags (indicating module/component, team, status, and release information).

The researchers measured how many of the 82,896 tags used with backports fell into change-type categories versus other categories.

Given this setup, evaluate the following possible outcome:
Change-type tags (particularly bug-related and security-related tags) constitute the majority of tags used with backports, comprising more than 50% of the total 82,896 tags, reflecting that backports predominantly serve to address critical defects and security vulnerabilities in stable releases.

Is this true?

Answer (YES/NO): NO